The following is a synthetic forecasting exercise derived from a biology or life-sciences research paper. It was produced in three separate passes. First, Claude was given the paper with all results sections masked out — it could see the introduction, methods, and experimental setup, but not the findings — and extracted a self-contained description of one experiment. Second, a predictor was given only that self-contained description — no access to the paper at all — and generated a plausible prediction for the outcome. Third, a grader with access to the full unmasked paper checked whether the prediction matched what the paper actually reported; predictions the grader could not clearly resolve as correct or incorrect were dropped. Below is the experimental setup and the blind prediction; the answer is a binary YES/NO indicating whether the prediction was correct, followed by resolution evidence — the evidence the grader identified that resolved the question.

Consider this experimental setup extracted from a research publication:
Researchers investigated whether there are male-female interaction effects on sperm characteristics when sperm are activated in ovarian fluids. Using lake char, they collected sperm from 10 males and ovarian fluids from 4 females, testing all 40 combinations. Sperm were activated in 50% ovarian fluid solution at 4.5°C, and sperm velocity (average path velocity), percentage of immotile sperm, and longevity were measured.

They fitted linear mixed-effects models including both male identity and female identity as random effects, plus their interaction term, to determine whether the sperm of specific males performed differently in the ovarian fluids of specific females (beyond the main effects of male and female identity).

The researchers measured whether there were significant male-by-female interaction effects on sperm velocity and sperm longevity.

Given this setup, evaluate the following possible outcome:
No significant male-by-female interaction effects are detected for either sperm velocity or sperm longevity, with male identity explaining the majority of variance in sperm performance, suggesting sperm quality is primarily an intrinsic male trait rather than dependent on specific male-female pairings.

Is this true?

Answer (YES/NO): NO